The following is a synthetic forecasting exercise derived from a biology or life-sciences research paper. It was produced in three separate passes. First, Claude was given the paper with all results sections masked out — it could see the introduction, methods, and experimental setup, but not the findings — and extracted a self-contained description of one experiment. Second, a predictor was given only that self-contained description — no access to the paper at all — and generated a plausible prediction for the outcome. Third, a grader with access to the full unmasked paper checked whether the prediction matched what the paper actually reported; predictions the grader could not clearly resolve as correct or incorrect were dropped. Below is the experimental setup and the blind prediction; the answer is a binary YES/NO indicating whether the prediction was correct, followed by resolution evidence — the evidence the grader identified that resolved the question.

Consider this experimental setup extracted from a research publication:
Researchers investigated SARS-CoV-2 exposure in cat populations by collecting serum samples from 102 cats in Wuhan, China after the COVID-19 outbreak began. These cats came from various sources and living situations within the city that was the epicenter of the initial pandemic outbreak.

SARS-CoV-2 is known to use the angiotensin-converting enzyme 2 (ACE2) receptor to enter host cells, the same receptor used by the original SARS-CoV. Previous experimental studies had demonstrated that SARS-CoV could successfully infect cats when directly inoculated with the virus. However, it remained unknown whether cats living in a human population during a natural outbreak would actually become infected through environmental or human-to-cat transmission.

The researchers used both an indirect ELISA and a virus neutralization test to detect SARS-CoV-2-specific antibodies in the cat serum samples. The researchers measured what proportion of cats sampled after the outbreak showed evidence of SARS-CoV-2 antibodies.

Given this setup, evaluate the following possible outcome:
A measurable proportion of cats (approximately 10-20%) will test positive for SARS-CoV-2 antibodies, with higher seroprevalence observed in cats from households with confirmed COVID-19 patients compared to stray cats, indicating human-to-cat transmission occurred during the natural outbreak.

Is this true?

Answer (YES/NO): NO